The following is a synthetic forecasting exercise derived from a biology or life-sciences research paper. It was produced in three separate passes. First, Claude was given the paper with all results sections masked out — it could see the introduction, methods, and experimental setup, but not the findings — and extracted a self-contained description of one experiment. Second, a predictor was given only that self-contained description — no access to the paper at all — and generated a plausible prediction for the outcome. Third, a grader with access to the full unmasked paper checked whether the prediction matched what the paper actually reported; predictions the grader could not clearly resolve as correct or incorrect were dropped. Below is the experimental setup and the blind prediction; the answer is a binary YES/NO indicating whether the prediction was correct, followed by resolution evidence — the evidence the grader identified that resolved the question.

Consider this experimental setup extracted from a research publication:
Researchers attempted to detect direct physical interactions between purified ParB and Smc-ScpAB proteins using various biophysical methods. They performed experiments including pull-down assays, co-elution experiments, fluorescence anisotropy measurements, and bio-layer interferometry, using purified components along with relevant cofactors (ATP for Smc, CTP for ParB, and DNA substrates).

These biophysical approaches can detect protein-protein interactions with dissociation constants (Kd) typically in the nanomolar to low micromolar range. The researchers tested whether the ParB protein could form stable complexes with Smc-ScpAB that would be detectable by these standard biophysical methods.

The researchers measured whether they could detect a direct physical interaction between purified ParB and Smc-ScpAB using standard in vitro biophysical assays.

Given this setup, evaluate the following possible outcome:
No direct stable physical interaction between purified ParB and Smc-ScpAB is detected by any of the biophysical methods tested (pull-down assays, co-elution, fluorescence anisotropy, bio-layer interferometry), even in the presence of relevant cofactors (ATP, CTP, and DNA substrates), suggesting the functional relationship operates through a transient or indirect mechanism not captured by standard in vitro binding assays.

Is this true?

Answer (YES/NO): YES